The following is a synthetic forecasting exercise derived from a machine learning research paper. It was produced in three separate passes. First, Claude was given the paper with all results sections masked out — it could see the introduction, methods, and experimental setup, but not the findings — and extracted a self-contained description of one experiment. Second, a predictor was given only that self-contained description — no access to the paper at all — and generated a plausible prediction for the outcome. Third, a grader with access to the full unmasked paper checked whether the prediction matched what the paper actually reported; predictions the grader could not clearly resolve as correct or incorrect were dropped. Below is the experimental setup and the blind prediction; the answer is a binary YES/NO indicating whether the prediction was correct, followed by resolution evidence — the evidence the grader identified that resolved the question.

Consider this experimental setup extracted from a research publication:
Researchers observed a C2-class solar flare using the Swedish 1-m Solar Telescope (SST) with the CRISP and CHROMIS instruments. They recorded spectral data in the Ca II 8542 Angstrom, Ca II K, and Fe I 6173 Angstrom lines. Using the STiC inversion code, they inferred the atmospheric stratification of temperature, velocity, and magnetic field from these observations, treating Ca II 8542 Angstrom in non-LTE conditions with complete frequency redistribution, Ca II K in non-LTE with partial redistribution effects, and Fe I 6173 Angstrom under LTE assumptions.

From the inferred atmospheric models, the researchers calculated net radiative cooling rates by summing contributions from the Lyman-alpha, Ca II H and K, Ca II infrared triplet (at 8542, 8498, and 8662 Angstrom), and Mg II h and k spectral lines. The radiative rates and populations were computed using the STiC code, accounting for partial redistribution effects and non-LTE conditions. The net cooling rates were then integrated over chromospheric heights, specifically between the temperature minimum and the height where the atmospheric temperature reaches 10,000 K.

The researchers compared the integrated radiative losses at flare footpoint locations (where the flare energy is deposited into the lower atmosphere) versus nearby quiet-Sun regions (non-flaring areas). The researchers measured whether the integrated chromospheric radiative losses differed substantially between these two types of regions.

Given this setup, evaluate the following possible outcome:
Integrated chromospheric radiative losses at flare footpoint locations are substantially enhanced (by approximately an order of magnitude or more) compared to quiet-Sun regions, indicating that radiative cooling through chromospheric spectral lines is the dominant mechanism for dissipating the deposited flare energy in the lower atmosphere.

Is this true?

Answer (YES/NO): NO